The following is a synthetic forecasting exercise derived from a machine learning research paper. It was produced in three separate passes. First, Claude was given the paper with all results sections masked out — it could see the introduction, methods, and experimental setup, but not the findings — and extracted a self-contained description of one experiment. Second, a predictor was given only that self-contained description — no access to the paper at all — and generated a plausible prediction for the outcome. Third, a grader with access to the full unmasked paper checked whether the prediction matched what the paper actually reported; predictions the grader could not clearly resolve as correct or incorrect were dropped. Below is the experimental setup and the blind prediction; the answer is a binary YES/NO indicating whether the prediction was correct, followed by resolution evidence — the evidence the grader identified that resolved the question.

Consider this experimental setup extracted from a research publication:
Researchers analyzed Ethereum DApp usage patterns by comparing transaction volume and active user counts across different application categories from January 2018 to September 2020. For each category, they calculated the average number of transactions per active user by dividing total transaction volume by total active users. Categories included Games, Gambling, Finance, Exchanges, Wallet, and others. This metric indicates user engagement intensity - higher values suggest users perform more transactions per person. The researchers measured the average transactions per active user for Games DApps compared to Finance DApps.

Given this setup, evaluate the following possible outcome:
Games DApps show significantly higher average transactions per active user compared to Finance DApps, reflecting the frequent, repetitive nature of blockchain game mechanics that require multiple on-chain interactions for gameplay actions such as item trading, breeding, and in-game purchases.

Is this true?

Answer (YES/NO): YES